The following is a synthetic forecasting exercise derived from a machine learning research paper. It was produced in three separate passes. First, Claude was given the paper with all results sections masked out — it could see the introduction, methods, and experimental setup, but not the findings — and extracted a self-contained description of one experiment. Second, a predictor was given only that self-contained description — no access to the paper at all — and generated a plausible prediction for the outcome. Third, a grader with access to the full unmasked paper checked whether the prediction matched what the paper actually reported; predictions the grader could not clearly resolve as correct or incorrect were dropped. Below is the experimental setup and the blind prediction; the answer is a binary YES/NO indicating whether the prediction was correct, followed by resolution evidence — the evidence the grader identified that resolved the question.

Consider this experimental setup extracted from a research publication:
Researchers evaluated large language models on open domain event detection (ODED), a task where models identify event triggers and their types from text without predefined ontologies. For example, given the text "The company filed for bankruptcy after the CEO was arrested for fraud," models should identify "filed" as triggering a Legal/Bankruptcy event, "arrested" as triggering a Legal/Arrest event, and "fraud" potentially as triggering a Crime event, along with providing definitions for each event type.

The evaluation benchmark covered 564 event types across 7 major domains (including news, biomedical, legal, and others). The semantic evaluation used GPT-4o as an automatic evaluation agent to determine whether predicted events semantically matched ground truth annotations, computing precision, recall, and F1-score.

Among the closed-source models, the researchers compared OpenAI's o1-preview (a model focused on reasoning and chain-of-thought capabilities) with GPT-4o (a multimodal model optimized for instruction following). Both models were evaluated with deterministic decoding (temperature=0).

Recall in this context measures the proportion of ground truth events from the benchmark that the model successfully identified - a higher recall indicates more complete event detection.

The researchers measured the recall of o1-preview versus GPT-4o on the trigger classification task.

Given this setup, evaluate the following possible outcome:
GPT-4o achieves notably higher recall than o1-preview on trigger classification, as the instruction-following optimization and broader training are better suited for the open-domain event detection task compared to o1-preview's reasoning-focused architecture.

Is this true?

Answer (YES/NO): NO